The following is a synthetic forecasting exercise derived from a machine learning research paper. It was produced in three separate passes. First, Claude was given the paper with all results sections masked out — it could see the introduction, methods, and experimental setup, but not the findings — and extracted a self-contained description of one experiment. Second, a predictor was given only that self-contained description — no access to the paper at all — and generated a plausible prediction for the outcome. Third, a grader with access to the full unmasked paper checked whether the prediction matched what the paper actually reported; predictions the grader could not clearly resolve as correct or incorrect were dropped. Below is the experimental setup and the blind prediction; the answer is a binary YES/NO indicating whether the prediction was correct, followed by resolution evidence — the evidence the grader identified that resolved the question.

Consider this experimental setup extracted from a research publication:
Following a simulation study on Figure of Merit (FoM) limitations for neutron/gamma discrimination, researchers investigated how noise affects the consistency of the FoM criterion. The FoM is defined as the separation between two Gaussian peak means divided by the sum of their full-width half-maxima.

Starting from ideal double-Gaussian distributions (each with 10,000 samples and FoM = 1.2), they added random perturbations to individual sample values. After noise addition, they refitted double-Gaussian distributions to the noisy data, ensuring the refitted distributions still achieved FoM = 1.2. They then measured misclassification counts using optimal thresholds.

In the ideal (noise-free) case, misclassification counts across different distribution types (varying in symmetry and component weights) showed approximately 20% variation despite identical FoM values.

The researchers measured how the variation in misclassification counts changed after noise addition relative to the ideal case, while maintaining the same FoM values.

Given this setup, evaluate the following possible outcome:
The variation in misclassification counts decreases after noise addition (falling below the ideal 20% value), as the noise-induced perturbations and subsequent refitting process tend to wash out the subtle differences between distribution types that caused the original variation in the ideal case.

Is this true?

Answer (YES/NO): NO